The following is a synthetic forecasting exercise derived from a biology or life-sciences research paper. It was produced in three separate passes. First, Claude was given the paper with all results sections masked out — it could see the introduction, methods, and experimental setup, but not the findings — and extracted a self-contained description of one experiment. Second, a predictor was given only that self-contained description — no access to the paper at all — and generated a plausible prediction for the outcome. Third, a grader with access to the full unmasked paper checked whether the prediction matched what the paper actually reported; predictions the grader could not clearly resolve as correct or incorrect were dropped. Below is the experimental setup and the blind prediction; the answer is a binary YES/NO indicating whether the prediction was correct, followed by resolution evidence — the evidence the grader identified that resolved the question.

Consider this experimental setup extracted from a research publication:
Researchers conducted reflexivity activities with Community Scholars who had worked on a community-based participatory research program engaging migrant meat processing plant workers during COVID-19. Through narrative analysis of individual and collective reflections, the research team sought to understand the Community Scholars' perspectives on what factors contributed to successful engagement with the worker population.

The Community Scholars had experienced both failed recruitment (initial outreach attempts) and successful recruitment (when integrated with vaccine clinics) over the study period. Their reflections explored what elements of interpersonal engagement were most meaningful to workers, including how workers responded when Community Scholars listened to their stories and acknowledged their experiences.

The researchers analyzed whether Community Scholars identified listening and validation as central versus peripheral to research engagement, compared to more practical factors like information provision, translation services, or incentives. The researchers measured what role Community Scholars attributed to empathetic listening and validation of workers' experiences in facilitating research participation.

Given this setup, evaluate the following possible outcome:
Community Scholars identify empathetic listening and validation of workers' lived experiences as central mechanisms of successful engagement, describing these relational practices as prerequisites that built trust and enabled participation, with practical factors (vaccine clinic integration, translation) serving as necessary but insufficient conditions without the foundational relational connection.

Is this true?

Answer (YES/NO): NO